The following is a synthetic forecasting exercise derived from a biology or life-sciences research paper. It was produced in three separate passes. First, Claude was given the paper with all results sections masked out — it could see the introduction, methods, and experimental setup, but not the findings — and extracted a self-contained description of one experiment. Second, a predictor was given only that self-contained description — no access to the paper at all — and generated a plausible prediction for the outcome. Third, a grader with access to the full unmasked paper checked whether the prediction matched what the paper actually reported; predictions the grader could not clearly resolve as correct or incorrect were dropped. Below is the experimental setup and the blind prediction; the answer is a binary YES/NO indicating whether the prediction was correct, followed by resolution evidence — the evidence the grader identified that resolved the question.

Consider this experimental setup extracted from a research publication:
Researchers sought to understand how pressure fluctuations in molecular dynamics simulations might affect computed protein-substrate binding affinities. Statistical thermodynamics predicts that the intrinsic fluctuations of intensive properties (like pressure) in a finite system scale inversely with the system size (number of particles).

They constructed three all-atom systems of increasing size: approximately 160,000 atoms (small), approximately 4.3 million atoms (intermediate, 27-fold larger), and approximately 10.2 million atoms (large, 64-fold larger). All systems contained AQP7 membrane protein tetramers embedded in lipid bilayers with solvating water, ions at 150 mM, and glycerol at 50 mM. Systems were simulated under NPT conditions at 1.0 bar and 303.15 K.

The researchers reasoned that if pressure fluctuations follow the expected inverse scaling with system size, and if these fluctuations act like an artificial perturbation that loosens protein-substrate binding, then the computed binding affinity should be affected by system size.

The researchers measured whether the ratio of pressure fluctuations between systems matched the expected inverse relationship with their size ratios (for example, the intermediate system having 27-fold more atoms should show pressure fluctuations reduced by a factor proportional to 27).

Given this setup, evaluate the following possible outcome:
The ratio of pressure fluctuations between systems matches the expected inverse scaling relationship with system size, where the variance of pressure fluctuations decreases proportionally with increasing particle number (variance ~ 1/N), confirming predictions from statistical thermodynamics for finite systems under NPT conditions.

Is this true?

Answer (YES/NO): YES